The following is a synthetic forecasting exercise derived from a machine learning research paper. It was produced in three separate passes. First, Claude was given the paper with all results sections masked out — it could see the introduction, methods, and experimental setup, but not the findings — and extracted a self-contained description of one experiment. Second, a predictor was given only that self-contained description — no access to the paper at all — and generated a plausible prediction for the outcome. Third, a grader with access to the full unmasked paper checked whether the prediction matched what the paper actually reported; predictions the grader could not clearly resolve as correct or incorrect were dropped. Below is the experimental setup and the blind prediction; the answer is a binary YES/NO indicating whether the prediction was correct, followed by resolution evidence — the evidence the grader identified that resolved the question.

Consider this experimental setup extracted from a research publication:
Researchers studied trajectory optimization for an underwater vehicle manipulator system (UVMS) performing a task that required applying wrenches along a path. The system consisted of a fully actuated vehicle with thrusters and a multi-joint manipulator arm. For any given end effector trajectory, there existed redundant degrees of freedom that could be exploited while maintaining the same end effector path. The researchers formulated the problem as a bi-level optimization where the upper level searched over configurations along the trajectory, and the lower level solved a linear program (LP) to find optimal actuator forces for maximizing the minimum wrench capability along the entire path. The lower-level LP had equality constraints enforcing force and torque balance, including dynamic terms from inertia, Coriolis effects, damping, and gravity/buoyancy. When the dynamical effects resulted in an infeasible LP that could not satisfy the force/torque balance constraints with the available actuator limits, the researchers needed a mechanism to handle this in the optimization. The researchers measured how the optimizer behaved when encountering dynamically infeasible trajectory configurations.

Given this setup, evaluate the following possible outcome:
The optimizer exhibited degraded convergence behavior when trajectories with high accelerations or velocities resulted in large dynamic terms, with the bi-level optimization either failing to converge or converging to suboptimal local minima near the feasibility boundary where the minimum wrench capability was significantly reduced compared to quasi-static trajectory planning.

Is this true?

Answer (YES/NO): NO